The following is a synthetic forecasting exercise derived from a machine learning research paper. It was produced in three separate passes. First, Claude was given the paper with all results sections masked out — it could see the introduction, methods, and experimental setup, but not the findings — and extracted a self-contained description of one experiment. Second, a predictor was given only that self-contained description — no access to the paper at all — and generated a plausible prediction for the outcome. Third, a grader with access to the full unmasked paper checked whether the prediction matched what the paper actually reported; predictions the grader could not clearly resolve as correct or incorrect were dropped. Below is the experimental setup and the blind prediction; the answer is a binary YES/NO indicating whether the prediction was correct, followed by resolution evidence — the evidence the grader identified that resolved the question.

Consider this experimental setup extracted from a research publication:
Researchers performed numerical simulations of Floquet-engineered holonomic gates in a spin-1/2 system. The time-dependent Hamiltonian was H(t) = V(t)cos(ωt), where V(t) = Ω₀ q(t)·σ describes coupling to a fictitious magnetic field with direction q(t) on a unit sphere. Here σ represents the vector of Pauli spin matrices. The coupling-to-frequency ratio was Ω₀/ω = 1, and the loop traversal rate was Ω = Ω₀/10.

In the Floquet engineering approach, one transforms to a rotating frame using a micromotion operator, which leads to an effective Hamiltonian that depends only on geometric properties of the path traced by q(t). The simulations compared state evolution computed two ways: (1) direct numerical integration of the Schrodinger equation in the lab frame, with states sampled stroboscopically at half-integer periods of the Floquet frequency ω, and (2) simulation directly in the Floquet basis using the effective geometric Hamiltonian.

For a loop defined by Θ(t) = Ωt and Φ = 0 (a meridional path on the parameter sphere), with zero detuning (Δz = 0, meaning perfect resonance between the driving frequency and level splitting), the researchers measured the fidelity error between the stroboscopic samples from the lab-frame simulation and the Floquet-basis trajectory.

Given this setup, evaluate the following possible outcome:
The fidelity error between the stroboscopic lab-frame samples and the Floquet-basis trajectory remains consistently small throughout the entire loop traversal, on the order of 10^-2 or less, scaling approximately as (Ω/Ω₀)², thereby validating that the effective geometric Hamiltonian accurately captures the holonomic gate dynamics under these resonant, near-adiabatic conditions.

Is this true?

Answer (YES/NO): NO